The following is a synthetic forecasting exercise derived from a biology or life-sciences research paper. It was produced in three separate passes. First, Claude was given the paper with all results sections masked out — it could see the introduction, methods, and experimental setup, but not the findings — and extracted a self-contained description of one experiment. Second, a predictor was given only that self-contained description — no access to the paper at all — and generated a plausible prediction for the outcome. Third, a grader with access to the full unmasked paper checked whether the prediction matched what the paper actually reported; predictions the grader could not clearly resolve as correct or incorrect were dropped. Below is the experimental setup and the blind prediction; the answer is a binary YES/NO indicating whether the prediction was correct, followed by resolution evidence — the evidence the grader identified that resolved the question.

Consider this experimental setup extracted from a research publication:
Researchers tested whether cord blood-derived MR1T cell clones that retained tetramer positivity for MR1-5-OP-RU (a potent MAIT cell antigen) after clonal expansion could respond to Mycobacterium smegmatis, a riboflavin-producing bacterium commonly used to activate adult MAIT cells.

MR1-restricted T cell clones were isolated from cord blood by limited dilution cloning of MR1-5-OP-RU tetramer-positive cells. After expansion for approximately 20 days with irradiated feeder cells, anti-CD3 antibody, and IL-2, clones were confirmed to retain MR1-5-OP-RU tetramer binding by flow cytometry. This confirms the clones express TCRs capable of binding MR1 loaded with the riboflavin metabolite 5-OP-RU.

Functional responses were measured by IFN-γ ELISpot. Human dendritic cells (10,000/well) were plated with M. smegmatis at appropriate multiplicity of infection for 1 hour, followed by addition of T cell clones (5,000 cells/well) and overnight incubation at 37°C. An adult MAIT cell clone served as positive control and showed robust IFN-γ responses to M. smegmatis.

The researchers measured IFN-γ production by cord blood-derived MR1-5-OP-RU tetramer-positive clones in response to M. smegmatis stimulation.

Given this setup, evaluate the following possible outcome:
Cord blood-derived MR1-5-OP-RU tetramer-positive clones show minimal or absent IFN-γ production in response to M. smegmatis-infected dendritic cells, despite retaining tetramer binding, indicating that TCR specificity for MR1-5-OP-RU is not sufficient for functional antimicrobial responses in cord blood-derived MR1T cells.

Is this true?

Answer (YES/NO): NO